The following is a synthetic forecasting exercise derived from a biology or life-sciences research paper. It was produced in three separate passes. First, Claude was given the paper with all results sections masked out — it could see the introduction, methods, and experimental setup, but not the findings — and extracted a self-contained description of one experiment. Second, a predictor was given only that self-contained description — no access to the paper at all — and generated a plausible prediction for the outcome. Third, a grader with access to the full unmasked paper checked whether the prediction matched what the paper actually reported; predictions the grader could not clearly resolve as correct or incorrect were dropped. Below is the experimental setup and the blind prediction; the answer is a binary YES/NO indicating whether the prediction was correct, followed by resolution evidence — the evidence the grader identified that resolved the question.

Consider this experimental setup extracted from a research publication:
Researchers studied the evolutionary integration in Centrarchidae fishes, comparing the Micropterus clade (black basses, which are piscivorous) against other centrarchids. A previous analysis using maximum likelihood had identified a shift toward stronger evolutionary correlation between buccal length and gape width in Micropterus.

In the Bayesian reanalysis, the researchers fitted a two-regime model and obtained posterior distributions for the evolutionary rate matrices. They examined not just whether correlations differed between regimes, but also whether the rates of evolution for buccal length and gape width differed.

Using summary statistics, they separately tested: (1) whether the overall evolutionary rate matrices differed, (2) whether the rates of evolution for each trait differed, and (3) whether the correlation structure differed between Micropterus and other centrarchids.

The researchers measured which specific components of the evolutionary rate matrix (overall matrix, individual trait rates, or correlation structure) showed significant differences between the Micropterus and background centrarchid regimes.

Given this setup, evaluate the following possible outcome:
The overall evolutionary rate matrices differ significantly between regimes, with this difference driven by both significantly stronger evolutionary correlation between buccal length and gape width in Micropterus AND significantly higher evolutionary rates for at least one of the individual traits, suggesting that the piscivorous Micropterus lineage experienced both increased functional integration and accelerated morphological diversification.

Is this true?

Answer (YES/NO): NO